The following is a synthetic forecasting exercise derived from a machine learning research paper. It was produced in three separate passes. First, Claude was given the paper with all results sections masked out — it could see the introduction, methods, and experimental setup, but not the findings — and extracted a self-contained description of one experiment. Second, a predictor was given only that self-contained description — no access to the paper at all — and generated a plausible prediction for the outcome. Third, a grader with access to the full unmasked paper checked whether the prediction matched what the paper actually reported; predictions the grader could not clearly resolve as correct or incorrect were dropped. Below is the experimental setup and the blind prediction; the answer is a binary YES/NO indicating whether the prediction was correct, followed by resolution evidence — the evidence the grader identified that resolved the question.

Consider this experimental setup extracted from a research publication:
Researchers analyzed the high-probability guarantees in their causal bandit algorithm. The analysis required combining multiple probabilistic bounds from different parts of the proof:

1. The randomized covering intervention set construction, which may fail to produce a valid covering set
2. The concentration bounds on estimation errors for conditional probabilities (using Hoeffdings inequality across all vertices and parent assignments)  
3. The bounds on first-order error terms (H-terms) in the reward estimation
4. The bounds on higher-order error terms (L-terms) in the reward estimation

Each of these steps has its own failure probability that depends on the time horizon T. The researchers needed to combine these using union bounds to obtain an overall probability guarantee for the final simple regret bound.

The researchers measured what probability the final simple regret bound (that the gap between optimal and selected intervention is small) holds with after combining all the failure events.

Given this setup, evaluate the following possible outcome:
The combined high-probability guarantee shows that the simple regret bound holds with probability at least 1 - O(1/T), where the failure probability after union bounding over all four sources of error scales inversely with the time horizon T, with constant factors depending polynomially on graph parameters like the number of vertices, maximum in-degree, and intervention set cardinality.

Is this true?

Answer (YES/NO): NO